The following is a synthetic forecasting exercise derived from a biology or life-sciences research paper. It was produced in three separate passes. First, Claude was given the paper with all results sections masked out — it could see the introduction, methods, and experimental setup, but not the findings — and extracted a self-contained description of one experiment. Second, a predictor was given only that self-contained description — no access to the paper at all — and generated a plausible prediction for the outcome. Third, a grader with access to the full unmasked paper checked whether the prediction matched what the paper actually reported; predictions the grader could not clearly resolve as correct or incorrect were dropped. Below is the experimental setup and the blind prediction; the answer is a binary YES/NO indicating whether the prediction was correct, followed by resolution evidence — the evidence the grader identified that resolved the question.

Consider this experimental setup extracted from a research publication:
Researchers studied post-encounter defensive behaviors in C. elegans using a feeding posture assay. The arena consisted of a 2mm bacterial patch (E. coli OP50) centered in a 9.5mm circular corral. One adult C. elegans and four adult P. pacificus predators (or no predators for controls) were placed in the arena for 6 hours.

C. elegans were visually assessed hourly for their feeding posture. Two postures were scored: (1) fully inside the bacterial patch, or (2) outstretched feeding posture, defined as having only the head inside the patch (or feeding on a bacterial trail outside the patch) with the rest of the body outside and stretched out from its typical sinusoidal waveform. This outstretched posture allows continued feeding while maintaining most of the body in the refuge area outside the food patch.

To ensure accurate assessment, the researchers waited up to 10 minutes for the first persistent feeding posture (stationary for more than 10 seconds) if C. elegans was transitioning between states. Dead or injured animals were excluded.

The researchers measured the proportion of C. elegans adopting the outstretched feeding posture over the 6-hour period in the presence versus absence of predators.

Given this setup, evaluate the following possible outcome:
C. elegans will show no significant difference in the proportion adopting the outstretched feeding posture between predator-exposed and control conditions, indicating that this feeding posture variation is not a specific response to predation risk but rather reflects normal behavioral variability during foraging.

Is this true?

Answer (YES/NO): NO